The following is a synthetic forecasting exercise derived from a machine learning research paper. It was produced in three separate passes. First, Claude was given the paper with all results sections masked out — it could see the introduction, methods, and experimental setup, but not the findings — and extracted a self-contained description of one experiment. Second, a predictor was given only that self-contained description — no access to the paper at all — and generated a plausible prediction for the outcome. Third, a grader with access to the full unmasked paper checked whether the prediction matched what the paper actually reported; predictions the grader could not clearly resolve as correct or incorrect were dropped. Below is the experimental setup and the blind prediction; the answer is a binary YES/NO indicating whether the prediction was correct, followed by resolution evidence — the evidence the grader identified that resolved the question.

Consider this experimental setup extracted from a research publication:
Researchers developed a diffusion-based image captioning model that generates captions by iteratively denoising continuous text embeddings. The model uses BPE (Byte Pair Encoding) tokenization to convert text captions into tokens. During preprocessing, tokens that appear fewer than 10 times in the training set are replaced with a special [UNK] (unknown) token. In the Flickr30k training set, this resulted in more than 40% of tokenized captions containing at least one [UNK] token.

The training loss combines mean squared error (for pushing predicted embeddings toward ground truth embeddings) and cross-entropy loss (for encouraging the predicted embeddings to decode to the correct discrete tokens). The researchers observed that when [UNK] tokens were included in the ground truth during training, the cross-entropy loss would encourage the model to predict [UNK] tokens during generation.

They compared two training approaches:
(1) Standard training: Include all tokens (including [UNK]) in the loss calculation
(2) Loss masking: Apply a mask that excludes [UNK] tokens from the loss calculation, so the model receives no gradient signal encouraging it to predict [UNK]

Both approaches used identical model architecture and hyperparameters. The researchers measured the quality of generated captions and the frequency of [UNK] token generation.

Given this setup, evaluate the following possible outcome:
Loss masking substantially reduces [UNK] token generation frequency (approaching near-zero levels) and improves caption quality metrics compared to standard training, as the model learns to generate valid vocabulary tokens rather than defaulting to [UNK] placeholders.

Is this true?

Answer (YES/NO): YES